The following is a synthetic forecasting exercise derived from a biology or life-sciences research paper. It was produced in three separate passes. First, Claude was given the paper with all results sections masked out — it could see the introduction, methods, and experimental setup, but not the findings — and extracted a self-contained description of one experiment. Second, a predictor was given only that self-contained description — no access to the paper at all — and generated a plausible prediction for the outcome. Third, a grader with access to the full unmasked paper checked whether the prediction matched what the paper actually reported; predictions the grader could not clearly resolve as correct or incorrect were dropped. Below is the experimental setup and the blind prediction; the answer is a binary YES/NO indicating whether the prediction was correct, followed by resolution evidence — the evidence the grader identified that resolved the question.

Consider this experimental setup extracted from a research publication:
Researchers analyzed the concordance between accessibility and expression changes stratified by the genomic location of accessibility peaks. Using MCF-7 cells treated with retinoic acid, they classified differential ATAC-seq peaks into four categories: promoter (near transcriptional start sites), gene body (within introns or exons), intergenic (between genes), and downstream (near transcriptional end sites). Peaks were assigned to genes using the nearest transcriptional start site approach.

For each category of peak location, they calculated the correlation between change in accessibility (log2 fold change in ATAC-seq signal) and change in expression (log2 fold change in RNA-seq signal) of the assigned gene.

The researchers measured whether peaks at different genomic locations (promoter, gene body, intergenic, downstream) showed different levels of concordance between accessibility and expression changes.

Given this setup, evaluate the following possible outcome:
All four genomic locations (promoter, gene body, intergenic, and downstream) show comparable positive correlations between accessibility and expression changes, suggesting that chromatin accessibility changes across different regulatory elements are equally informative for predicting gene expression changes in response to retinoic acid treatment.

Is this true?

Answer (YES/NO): NO